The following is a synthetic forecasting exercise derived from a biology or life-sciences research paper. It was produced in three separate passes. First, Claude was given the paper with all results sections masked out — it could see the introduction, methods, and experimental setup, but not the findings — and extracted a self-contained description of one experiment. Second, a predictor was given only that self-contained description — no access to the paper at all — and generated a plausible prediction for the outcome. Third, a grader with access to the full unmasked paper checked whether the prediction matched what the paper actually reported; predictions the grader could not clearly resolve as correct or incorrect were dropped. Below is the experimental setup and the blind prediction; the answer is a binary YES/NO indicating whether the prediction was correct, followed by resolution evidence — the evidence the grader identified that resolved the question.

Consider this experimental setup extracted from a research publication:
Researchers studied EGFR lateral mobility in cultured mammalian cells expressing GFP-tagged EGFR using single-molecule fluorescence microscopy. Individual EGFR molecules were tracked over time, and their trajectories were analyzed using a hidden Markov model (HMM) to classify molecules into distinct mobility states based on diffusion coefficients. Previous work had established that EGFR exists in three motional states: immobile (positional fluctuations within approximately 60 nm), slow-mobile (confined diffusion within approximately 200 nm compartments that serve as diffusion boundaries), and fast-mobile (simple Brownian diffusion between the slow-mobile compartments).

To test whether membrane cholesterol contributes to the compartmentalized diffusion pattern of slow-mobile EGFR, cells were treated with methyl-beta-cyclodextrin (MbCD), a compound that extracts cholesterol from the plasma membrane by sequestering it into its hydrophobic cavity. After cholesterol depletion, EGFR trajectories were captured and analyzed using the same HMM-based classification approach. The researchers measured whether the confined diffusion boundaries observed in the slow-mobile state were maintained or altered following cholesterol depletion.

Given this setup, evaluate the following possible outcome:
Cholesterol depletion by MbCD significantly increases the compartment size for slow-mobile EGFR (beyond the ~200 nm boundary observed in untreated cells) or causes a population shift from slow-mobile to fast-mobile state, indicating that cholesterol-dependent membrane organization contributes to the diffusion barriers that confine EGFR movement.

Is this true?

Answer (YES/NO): YES